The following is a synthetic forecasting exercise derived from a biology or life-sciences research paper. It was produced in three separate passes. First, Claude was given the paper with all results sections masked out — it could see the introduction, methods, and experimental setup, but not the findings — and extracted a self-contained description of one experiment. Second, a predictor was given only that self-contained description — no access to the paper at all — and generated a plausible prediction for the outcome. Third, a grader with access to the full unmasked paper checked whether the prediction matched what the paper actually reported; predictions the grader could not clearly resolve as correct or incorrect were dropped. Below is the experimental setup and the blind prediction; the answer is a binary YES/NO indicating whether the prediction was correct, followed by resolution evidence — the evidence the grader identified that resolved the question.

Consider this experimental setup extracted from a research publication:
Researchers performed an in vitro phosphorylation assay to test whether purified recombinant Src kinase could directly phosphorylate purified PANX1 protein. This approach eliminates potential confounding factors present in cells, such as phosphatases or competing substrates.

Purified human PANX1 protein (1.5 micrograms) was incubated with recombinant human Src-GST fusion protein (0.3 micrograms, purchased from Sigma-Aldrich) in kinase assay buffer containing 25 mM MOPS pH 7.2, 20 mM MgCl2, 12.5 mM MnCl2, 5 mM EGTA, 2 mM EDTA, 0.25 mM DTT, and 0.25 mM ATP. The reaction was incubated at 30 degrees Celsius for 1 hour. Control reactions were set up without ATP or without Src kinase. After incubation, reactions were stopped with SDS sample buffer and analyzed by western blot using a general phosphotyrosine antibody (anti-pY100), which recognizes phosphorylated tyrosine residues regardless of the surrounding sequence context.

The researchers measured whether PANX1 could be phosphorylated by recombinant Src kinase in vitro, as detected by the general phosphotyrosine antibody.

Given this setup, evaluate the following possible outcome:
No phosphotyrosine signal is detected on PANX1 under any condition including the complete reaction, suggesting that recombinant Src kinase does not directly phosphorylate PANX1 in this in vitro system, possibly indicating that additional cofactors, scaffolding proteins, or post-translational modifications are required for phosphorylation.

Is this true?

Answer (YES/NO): YES